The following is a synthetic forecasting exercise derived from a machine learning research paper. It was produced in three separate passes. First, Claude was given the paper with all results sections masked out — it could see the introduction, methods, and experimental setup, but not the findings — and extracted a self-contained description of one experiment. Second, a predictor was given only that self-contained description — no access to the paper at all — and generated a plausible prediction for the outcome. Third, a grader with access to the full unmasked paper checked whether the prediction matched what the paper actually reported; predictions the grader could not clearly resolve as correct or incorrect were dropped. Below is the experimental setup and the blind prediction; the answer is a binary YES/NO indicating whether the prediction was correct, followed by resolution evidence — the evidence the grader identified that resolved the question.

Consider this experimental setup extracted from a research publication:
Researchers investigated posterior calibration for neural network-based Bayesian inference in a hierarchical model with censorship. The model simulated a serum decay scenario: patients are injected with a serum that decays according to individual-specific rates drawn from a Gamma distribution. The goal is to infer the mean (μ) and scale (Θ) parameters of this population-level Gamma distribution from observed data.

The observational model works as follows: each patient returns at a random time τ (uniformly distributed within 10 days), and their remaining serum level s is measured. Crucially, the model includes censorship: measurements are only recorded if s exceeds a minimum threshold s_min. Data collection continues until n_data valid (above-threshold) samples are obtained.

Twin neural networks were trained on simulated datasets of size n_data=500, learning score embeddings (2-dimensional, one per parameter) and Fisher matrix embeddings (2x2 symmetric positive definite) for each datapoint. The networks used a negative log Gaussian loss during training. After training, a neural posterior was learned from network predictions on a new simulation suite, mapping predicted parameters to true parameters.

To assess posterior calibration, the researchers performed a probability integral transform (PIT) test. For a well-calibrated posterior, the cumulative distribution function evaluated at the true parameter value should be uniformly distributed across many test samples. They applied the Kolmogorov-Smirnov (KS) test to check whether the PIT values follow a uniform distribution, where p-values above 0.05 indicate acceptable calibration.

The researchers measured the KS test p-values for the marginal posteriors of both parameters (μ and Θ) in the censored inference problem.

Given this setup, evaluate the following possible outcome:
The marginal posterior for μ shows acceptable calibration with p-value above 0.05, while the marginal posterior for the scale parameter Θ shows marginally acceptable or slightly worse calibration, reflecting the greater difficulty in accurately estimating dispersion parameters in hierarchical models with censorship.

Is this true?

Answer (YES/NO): NO